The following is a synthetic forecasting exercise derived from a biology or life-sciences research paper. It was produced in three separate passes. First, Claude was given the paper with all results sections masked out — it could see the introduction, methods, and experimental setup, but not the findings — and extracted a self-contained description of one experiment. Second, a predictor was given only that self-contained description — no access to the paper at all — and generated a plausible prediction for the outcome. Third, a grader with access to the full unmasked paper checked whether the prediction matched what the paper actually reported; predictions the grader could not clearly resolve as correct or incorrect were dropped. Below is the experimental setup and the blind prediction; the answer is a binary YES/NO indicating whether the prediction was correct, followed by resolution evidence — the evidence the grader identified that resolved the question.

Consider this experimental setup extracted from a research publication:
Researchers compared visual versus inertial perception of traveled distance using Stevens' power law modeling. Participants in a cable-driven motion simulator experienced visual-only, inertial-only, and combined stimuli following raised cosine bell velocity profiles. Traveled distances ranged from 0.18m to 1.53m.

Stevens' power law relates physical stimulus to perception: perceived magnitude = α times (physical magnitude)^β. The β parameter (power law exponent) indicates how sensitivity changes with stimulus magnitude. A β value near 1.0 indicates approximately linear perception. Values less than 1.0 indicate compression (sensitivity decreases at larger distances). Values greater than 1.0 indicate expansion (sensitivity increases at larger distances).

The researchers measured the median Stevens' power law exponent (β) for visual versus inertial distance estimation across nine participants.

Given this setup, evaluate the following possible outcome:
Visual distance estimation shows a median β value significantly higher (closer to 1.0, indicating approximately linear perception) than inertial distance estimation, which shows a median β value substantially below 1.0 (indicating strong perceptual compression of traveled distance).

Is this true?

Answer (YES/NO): NO